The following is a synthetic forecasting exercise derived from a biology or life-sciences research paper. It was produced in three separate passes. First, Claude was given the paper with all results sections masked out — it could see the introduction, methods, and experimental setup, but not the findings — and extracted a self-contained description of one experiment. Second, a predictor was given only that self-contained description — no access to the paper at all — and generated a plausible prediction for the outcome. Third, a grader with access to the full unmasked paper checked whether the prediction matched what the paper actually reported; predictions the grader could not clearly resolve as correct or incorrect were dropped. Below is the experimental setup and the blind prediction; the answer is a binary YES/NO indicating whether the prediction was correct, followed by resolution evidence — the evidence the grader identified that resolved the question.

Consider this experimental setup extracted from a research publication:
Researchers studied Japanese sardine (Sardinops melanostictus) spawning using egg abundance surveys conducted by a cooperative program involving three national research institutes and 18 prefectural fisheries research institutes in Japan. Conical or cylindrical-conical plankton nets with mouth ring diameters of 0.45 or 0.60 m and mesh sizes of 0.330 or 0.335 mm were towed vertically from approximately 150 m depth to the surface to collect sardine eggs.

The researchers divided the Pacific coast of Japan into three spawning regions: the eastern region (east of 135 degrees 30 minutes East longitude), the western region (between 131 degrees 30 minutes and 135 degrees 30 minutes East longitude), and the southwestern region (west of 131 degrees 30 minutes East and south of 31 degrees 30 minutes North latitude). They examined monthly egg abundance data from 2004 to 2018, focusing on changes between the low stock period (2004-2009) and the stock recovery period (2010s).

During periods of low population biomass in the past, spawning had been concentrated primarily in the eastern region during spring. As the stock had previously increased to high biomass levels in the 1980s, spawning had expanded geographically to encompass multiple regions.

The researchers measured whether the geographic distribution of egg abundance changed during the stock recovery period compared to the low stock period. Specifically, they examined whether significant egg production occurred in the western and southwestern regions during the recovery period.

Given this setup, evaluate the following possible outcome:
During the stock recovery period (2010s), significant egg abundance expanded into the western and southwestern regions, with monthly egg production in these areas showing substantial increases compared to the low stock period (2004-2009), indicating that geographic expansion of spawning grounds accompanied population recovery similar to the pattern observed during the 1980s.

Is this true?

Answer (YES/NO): NO